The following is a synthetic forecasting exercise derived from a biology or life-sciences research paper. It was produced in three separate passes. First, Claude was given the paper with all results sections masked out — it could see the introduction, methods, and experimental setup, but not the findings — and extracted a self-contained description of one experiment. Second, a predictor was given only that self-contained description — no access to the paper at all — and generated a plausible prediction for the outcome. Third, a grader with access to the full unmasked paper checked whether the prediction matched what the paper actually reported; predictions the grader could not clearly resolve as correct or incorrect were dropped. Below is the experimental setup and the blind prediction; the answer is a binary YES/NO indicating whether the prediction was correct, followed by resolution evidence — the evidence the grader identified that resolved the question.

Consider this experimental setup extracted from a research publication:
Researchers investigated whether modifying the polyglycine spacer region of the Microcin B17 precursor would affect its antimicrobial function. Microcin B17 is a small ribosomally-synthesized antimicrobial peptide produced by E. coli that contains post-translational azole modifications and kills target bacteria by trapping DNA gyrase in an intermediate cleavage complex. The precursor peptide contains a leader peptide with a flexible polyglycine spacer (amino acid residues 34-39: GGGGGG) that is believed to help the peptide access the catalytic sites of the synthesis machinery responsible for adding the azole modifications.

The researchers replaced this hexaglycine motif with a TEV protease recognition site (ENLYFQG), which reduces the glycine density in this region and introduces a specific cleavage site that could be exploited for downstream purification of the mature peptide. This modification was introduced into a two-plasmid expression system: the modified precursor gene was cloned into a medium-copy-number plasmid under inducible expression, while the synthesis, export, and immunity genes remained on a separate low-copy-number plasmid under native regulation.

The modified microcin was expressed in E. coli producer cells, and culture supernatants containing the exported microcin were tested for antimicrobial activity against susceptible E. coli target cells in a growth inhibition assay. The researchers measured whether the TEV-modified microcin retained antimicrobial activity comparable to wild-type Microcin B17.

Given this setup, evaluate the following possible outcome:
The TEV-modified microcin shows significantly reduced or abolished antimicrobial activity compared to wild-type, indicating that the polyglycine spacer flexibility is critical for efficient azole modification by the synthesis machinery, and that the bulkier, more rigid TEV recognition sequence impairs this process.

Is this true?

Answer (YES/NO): NO